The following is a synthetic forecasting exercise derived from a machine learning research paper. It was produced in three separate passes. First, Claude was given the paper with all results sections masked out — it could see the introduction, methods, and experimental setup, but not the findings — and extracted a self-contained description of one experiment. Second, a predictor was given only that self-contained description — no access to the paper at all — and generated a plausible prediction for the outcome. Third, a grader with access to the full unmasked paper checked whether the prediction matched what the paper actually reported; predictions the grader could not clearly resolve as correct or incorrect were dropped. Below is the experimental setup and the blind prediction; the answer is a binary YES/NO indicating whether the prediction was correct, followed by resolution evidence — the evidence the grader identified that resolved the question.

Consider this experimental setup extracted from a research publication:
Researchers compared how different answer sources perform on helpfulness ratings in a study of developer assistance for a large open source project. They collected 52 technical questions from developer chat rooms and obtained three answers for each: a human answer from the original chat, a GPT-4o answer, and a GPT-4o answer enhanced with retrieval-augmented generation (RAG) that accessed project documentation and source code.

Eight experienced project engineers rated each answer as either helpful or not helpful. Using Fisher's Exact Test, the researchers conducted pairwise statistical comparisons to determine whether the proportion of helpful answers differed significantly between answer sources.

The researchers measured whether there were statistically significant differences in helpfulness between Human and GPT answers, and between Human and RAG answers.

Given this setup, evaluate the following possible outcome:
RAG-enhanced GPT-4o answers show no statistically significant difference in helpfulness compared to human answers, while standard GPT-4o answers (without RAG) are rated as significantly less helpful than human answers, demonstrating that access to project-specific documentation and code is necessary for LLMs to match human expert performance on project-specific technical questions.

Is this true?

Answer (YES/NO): YES